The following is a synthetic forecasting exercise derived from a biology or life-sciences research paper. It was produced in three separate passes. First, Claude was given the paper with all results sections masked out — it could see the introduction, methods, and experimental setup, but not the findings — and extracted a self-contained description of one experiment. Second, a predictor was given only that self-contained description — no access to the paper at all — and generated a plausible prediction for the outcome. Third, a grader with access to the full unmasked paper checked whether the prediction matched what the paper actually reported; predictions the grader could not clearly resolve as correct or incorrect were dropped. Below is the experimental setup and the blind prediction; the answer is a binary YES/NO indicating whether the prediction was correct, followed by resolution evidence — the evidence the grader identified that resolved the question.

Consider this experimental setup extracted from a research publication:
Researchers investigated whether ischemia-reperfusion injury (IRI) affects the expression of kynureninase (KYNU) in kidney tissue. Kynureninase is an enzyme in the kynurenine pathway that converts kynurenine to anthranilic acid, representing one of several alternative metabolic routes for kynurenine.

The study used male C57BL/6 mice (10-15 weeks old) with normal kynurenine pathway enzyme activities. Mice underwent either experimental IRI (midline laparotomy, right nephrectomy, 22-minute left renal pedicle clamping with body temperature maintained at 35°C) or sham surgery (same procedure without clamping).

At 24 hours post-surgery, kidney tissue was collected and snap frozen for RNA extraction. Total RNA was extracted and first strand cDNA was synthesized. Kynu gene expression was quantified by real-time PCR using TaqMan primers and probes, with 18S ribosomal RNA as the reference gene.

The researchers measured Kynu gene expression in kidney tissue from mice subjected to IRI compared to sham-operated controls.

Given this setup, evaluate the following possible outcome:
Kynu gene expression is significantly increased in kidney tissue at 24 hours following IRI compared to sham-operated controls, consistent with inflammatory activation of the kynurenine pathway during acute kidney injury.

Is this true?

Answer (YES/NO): NO